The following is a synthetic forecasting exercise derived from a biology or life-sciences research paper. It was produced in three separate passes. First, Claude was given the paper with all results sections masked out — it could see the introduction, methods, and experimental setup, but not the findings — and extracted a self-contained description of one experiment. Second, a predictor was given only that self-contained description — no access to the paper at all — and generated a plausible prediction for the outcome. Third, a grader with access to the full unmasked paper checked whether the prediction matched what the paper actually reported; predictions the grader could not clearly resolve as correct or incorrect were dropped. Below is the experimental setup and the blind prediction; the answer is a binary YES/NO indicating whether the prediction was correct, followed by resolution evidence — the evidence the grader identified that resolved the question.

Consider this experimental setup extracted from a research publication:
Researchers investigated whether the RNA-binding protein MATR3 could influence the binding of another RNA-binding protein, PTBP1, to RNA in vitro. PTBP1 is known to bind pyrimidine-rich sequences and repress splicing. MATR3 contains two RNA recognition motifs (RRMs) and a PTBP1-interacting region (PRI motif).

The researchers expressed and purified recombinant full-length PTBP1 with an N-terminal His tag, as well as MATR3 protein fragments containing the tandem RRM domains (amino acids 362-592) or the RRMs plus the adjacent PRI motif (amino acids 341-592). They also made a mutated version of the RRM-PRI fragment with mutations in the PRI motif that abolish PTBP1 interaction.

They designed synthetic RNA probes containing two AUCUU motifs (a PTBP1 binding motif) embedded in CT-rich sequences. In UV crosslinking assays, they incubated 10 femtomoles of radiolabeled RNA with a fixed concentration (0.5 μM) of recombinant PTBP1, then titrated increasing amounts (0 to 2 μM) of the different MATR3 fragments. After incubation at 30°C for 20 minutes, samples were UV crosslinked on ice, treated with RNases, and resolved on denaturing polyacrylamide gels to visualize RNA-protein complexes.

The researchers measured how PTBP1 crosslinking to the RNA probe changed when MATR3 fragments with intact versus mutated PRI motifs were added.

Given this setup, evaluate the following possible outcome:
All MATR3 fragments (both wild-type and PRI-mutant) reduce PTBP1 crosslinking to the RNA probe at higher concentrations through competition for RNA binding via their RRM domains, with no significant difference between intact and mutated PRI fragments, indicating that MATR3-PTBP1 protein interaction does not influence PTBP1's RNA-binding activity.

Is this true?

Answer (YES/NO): NO